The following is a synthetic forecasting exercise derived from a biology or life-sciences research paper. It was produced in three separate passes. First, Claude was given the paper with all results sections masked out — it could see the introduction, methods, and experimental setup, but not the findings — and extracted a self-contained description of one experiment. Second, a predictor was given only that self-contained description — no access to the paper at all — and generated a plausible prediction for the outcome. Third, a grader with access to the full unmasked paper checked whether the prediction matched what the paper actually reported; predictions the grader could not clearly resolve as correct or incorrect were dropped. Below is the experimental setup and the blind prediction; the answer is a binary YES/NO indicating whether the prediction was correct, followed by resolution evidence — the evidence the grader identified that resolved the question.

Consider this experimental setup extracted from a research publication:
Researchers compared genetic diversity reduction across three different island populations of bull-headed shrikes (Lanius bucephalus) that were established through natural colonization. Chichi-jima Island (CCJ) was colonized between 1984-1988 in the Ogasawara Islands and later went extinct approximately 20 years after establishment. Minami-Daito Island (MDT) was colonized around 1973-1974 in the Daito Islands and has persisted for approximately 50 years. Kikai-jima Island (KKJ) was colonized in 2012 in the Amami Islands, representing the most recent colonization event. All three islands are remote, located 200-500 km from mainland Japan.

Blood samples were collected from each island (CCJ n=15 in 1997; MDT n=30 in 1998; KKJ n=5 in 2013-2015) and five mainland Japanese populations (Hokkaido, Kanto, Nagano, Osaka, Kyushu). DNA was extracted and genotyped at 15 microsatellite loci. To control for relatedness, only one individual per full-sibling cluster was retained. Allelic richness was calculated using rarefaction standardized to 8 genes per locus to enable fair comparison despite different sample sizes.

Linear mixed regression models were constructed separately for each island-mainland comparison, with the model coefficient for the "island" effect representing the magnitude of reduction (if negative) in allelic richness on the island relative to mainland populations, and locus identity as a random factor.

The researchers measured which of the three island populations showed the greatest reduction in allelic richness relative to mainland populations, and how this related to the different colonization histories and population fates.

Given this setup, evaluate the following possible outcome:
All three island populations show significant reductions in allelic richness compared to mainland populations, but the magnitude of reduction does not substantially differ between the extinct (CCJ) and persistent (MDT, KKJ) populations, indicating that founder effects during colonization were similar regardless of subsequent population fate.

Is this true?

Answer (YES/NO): NO